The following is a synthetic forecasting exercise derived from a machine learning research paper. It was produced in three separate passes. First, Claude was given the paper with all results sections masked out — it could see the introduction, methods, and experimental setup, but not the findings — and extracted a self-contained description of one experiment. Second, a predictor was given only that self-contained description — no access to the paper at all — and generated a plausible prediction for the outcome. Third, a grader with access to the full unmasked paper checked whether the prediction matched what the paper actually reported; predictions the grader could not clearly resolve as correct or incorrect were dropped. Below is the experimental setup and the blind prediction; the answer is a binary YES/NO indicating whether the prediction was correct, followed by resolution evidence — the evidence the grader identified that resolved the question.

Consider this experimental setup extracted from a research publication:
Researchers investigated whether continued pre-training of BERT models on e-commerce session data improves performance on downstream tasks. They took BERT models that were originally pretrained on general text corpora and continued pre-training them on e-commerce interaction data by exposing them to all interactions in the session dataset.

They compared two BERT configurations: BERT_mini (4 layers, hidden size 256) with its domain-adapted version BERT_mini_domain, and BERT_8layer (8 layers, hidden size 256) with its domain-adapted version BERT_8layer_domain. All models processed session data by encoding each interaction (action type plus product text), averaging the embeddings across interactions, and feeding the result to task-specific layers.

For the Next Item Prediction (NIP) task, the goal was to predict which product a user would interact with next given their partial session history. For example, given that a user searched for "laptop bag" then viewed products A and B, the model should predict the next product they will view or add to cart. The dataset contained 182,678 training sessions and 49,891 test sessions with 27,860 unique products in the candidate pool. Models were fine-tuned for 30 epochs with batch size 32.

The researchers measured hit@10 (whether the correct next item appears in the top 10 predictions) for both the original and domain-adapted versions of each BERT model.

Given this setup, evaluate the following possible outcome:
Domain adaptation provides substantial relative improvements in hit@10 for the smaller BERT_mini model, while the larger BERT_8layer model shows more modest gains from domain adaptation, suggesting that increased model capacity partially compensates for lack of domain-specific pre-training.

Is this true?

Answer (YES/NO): NO